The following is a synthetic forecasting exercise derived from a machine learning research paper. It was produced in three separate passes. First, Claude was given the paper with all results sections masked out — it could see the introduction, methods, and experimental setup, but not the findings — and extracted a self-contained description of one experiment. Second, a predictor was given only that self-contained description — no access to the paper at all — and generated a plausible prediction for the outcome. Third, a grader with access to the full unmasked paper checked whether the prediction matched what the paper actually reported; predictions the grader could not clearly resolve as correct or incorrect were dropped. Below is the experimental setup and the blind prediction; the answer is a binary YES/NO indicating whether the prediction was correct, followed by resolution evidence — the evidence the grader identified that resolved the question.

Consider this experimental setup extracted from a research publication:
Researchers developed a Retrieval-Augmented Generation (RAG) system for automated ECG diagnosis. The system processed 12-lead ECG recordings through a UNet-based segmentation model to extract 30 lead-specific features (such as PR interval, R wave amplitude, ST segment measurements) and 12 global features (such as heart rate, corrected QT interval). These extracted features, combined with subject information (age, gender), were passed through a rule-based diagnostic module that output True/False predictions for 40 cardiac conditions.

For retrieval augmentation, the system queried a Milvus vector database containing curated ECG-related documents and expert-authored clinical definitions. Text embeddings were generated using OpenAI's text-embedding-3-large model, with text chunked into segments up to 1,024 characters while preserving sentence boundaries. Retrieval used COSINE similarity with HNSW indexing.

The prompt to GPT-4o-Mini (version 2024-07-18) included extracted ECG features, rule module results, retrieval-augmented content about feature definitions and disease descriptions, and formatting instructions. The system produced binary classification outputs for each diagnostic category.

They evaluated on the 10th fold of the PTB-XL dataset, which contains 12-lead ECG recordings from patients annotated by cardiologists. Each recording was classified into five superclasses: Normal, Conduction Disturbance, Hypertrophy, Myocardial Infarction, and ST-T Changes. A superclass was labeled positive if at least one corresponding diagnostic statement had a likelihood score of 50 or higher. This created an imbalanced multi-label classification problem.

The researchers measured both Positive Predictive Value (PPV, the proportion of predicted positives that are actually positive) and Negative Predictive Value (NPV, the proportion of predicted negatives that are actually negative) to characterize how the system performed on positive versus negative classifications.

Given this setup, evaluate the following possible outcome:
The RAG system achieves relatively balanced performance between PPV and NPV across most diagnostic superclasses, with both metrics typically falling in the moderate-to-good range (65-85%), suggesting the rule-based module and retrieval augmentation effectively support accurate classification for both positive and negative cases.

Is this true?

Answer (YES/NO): NO